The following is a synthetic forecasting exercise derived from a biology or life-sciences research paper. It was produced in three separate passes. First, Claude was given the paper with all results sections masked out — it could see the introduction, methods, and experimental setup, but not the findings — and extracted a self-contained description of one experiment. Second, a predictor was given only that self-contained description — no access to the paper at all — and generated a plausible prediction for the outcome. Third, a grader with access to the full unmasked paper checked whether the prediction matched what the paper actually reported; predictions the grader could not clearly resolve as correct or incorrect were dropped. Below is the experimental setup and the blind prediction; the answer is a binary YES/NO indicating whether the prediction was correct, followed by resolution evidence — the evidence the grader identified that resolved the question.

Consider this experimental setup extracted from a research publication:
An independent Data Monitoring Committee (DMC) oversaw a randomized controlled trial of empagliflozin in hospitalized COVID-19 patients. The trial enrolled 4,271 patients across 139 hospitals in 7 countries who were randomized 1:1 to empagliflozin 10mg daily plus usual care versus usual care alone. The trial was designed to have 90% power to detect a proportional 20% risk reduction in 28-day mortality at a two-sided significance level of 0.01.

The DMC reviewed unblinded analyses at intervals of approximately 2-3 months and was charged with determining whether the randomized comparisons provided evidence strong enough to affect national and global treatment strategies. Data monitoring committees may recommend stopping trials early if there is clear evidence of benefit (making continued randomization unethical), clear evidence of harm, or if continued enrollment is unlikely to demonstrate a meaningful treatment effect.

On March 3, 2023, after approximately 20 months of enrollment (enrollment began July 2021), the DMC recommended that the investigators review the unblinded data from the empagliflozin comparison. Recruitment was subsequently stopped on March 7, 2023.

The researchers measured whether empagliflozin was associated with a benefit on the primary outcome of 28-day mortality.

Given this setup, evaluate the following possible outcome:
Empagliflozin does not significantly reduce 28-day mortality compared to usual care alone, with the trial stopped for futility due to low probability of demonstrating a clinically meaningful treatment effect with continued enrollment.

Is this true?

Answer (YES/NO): YES